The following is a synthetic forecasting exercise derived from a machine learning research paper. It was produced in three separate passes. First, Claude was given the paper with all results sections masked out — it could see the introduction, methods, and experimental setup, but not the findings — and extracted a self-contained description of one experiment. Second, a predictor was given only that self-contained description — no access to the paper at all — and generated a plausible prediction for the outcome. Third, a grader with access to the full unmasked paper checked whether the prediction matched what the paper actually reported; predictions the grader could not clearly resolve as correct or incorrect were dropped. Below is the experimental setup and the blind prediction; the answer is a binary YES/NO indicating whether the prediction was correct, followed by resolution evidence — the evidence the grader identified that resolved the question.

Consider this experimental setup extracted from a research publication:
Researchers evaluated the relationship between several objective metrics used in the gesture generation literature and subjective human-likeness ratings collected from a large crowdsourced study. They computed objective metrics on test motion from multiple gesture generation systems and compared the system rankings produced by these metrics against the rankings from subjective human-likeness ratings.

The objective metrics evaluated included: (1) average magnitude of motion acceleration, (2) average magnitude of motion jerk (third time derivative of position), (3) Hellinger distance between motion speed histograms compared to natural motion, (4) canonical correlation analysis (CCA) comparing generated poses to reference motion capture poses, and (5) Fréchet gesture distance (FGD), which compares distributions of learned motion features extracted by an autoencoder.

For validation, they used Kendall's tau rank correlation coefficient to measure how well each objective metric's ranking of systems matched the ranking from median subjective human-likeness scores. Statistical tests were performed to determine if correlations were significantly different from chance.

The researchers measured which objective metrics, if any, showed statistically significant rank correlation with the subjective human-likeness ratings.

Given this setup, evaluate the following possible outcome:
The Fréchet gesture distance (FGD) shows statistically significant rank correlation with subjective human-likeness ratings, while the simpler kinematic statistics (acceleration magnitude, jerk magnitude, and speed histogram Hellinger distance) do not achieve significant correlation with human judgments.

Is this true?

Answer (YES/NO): YES